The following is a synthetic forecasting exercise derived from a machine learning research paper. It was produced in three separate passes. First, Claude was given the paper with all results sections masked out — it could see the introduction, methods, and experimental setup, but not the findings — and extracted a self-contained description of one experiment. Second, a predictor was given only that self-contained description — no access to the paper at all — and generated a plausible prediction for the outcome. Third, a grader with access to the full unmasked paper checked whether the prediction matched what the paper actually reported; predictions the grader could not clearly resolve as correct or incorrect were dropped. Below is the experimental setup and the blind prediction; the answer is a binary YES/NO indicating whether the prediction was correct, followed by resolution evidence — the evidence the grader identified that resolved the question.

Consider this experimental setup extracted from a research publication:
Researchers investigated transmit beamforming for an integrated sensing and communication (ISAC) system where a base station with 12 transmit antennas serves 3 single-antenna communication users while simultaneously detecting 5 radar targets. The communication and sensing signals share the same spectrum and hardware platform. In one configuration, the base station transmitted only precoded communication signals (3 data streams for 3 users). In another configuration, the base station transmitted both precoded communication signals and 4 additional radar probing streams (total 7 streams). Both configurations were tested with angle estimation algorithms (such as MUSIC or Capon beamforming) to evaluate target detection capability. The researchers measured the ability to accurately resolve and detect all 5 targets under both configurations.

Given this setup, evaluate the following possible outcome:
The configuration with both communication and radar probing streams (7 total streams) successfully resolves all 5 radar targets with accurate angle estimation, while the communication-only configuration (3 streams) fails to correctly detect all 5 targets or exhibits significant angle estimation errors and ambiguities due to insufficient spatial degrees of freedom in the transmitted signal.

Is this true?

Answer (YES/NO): YES